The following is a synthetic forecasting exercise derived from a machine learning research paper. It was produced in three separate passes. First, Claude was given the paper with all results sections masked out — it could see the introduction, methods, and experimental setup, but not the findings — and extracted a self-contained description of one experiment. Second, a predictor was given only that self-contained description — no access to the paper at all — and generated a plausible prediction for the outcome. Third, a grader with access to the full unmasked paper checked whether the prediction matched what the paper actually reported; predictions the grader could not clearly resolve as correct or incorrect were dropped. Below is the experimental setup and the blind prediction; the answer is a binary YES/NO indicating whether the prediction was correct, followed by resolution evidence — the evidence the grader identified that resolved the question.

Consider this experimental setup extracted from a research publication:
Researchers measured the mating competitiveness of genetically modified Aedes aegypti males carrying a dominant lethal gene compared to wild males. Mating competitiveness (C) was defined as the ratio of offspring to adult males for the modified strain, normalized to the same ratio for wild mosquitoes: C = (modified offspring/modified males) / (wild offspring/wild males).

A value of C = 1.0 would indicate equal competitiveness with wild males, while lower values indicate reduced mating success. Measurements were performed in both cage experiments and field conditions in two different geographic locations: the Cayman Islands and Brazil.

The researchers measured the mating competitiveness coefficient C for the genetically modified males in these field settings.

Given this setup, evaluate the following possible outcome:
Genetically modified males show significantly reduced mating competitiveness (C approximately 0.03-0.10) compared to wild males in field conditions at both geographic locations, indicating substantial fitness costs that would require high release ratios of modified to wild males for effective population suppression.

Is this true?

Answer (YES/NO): YES